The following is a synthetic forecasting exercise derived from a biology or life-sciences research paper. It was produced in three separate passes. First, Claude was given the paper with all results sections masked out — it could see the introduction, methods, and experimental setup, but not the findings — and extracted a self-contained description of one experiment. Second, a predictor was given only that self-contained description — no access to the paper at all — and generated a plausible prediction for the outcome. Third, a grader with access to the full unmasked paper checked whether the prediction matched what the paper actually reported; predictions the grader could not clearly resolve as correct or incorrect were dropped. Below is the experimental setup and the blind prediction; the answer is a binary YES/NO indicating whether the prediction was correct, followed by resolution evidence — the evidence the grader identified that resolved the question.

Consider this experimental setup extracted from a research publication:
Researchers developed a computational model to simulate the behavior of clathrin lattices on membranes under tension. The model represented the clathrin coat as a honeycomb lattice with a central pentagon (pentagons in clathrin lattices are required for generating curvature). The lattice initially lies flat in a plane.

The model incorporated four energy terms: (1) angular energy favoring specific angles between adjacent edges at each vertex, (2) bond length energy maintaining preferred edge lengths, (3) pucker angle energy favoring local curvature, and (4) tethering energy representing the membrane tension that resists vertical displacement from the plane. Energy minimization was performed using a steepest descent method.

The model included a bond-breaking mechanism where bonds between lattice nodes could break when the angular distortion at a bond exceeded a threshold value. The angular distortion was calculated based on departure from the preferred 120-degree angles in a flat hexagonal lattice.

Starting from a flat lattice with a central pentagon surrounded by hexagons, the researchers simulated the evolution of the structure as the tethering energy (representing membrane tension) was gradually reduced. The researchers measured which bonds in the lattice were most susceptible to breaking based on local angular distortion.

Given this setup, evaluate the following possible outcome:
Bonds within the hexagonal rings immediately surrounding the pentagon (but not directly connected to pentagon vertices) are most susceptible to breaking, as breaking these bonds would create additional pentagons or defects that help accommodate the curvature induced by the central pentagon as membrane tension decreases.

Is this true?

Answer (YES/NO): NO